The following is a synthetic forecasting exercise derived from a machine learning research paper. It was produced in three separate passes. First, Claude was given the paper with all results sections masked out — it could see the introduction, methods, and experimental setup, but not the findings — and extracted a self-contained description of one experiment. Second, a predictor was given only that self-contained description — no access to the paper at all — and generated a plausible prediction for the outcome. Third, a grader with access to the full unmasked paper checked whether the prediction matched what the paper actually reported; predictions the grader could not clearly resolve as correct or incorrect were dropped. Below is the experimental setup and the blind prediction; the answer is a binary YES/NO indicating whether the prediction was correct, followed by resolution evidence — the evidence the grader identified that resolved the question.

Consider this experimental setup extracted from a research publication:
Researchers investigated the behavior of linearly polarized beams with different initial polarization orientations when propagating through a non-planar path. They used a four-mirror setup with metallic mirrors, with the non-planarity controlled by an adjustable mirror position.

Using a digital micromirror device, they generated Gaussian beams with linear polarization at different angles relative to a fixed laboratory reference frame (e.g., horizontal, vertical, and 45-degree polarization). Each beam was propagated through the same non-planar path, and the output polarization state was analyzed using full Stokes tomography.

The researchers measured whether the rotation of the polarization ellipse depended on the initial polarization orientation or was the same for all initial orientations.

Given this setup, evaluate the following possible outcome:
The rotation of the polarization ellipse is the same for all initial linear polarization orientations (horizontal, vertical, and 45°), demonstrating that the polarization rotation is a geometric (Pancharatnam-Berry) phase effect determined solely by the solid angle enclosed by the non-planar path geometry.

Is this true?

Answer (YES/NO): YES